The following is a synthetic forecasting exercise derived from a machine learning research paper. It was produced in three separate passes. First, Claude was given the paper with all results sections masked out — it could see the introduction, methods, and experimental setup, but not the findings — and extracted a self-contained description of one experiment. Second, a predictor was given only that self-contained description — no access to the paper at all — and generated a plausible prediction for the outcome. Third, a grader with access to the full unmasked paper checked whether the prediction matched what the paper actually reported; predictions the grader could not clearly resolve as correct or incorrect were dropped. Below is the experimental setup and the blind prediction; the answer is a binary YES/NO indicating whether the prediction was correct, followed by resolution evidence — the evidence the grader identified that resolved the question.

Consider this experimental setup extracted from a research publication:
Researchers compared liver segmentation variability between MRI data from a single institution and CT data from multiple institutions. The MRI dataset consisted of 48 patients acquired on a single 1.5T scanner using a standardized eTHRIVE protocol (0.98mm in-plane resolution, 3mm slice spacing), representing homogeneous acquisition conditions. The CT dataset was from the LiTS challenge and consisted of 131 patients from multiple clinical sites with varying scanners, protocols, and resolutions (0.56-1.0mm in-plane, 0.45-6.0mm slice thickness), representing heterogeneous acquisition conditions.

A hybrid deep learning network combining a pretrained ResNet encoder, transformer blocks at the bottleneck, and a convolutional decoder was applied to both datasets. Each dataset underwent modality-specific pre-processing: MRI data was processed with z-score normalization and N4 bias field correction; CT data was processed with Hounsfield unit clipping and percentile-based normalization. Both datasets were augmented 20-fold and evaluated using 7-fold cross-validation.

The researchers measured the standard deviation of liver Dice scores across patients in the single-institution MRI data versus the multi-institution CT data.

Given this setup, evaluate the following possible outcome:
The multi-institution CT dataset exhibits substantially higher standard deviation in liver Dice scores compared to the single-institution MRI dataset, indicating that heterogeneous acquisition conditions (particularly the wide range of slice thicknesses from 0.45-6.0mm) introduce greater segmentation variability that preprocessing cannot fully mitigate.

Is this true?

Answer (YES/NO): NO